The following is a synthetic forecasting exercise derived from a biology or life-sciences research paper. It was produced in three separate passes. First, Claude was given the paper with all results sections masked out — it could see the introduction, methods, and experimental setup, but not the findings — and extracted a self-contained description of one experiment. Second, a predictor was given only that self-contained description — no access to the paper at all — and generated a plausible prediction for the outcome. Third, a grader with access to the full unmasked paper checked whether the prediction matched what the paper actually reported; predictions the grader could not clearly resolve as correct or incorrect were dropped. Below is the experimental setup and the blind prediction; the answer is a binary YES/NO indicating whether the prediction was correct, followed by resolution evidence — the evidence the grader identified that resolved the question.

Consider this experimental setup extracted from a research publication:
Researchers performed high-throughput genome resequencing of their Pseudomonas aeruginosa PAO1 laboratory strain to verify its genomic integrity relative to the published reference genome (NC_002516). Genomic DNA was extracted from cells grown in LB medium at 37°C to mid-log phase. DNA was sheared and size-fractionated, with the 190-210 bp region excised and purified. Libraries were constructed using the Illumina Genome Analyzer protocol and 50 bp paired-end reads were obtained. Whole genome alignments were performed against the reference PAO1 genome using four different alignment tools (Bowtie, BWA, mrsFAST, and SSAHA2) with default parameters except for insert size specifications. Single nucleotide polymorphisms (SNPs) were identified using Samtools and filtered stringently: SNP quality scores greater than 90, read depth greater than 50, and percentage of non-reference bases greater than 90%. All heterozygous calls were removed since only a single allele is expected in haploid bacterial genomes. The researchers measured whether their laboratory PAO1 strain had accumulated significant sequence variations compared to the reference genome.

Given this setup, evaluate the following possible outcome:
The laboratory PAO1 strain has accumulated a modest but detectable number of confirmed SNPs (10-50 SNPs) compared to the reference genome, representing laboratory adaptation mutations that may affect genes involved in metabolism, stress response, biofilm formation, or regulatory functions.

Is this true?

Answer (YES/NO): YES